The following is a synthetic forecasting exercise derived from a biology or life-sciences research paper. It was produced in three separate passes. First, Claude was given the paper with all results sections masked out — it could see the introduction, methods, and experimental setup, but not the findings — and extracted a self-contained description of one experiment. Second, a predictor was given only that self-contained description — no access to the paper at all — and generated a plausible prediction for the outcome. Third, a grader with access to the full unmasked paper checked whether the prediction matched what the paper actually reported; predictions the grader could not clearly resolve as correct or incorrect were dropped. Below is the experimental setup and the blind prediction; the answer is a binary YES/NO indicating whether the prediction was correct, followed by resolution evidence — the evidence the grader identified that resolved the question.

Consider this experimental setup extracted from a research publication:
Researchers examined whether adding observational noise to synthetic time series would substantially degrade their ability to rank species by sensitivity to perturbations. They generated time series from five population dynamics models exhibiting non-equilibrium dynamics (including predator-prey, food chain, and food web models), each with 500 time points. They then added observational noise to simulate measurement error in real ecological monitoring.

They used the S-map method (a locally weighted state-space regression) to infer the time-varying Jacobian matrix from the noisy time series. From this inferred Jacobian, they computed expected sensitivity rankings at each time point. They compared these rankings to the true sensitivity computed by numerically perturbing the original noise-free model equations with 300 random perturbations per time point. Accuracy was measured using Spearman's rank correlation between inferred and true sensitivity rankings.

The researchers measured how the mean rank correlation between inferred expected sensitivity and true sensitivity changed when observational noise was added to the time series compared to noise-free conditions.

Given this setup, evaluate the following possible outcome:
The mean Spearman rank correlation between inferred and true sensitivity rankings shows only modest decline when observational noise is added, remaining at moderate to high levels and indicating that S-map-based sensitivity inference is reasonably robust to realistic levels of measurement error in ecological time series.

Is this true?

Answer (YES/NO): YES